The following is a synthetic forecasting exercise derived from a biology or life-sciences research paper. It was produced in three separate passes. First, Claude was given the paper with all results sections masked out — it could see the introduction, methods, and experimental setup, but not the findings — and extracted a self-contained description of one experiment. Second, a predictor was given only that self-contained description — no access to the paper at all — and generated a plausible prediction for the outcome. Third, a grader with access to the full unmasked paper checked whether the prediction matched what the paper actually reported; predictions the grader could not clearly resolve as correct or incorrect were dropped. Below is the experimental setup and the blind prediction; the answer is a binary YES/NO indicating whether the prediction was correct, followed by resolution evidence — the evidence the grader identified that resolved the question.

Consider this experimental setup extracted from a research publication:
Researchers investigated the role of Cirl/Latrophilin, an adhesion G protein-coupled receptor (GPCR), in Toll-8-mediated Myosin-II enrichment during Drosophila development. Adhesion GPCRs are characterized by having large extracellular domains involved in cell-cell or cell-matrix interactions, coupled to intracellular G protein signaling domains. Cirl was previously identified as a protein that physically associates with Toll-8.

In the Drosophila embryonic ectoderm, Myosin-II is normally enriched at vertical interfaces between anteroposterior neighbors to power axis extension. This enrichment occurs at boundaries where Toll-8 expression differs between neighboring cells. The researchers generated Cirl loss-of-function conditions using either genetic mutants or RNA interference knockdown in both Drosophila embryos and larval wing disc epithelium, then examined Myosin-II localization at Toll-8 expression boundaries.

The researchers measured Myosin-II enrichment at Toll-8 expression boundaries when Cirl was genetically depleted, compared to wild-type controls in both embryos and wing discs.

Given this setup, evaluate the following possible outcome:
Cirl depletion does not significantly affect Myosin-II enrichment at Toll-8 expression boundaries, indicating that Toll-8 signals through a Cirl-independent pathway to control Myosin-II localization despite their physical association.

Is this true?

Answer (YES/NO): NO